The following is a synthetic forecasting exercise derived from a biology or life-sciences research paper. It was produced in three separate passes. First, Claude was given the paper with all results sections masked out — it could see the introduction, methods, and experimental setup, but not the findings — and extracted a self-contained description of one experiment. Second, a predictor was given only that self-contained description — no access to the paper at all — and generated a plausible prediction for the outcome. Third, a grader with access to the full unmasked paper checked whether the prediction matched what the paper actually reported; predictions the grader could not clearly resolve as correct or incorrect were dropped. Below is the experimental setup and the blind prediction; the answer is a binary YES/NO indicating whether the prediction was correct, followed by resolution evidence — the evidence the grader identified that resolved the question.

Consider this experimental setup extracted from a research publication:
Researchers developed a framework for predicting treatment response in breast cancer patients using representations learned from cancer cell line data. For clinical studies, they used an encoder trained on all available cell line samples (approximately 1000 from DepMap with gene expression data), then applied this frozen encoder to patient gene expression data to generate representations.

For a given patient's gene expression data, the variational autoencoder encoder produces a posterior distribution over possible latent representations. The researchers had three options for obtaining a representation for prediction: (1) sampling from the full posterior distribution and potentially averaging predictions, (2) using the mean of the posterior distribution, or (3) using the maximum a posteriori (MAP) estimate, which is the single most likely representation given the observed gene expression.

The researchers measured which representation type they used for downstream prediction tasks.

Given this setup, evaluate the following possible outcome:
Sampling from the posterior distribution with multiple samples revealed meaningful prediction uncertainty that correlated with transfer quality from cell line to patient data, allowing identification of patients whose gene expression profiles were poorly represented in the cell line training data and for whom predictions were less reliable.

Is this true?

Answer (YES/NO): NO